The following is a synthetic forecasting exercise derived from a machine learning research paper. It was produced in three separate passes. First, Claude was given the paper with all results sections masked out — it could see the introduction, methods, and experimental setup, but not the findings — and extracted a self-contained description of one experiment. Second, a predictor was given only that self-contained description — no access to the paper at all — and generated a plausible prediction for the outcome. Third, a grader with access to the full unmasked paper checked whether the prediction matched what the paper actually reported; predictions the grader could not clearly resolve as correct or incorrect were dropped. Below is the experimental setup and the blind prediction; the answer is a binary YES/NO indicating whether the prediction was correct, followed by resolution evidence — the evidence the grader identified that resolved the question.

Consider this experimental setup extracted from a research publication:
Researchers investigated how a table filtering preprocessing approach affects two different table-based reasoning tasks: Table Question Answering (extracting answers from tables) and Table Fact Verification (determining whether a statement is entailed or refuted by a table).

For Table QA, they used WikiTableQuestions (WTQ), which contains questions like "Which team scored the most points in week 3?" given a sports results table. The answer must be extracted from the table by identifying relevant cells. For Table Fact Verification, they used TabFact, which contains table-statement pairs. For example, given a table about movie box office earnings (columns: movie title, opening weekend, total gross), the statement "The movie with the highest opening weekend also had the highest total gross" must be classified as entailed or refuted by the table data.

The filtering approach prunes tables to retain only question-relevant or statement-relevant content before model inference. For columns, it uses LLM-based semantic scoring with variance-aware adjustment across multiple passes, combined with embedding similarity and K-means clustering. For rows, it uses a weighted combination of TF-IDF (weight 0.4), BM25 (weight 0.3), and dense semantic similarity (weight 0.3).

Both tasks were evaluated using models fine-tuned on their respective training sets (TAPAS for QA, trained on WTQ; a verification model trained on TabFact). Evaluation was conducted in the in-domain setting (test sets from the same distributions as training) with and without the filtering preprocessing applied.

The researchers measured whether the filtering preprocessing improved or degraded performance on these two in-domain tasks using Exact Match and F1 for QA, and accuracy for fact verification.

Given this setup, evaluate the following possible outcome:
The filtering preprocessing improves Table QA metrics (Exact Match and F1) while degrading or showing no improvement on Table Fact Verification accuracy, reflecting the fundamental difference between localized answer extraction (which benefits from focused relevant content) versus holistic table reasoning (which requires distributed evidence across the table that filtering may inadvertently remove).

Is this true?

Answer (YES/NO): NO